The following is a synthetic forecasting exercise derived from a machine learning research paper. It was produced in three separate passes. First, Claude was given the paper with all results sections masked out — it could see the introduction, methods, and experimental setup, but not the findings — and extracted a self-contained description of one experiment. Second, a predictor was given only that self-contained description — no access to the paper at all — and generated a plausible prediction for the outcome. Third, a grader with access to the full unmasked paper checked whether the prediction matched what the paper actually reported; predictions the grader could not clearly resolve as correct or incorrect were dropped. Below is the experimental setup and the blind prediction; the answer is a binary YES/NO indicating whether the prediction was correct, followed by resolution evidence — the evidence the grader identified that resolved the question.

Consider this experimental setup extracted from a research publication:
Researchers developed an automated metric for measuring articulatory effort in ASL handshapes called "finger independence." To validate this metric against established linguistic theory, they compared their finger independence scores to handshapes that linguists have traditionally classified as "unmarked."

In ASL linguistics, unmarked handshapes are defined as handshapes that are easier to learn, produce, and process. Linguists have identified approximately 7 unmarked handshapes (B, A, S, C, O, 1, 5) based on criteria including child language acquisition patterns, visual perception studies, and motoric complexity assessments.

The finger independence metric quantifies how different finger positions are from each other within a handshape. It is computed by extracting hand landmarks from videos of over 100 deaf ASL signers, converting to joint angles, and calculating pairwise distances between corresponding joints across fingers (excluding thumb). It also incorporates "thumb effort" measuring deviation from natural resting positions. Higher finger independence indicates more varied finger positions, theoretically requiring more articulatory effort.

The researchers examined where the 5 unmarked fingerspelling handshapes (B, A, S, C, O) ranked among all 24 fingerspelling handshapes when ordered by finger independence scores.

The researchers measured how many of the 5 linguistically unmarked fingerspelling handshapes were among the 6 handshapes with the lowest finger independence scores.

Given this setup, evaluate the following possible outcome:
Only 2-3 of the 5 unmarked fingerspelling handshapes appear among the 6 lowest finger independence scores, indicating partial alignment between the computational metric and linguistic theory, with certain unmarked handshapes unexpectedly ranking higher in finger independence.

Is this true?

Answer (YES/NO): NO